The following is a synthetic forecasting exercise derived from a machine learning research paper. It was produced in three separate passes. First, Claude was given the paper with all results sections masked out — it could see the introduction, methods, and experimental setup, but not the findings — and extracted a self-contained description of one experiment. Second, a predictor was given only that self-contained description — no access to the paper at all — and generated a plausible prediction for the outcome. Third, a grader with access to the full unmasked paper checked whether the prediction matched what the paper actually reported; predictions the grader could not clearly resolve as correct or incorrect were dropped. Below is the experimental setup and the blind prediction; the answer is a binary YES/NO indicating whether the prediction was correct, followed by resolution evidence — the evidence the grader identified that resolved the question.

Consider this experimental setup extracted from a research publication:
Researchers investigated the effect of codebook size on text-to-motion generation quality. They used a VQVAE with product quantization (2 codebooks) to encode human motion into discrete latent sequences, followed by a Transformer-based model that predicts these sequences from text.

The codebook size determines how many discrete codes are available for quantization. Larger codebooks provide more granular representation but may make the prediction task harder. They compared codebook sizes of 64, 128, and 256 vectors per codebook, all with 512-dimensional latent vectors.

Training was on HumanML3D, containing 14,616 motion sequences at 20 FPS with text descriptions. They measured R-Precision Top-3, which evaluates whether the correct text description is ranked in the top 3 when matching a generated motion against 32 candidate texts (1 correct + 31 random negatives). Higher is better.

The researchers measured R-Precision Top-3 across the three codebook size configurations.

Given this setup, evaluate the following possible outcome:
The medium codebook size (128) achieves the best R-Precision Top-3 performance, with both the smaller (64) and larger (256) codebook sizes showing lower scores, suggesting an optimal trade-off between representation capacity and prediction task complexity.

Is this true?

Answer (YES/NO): NO